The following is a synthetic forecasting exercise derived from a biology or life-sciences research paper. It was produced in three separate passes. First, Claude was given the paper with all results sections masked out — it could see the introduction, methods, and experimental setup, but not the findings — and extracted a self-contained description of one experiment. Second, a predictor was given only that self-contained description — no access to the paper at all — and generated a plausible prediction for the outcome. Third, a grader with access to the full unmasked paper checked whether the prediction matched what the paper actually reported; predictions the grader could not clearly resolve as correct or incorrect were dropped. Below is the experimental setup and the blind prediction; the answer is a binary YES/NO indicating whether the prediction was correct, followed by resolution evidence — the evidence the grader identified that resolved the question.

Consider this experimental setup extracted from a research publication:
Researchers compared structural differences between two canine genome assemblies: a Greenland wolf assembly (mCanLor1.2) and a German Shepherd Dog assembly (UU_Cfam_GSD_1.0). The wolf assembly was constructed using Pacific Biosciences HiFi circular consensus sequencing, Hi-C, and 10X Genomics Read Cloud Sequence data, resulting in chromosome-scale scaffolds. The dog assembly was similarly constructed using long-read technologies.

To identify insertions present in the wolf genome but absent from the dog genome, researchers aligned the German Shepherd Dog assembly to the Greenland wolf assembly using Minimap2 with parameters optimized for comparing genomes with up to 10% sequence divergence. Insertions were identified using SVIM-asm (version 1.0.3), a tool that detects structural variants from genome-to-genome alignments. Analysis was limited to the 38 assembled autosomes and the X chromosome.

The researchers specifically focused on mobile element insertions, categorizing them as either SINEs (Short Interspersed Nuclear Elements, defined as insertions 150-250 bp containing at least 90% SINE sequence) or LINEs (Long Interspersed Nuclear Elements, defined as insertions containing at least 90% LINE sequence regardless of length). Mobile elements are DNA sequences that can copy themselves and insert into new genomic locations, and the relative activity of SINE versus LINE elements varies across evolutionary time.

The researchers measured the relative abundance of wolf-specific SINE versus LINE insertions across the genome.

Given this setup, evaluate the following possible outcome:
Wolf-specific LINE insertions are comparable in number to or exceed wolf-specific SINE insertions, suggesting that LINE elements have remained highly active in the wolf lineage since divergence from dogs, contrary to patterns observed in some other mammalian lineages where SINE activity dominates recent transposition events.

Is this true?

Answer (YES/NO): NO